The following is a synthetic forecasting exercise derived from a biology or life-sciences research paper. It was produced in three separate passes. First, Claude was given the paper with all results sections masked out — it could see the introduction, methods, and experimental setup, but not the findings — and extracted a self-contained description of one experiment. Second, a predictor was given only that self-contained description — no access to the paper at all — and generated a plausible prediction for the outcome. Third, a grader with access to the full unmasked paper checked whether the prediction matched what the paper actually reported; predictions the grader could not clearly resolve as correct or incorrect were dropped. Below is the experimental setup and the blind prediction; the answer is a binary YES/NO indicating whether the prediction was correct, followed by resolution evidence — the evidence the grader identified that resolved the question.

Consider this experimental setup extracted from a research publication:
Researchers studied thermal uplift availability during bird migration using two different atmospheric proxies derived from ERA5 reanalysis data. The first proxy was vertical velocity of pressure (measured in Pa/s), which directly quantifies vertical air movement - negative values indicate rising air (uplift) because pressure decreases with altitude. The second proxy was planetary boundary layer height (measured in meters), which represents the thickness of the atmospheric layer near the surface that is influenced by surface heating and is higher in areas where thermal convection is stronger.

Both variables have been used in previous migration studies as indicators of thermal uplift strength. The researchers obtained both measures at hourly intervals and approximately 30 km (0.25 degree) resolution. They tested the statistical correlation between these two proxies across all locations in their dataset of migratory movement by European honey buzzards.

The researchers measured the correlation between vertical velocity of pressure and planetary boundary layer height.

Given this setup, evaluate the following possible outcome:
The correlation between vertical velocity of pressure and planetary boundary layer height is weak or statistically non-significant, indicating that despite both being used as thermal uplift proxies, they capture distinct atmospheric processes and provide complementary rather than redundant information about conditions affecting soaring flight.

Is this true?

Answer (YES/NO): YES